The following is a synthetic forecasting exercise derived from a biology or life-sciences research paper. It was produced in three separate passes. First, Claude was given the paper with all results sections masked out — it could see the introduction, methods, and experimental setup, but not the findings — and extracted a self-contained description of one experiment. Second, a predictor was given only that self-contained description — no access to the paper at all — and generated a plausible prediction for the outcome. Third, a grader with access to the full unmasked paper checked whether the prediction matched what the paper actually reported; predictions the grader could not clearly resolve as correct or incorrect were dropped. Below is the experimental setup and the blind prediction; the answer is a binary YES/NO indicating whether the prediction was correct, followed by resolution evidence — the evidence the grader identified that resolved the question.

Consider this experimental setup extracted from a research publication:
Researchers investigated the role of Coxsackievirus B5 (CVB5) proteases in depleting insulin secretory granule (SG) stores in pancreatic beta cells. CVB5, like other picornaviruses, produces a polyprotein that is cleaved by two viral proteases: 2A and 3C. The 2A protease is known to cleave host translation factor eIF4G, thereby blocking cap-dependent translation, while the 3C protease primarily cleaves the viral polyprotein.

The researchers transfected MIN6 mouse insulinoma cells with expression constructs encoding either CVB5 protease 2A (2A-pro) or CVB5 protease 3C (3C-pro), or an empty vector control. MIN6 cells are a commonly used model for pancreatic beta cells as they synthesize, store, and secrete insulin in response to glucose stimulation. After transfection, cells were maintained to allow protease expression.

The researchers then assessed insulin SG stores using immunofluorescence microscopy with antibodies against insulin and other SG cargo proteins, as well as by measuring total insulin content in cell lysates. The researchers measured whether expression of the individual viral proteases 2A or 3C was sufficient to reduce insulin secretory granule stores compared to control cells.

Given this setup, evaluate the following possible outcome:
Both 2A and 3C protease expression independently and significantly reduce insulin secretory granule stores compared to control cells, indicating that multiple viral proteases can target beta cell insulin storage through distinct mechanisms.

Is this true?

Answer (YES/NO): NO